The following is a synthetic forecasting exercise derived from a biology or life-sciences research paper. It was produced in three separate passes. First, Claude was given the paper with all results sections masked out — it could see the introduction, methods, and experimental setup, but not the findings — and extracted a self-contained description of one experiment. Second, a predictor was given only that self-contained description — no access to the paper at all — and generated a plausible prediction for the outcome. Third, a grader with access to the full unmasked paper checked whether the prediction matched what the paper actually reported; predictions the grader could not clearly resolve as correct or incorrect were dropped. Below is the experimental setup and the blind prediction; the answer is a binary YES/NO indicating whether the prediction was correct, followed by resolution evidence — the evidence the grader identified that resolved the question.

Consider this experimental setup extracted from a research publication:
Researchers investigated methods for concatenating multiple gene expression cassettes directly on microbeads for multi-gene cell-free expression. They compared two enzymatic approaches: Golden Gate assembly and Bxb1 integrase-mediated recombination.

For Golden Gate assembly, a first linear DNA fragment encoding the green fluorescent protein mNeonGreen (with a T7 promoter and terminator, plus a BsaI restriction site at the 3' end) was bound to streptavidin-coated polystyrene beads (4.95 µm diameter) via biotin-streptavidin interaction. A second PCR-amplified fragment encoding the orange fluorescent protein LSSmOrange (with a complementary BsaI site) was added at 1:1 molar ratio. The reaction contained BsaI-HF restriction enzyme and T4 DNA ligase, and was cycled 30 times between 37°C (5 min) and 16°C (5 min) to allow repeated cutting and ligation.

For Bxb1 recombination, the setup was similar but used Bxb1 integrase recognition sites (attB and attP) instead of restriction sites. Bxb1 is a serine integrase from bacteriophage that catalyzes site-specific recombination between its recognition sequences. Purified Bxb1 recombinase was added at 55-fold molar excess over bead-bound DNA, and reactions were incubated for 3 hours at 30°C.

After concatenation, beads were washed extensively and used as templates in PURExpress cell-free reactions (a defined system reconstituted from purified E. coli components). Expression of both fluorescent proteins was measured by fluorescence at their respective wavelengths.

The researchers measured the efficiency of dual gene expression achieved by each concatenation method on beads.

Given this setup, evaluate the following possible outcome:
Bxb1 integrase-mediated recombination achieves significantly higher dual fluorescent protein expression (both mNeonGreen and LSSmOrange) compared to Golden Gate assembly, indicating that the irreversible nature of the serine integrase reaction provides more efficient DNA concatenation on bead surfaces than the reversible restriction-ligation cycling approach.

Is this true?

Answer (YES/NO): NO